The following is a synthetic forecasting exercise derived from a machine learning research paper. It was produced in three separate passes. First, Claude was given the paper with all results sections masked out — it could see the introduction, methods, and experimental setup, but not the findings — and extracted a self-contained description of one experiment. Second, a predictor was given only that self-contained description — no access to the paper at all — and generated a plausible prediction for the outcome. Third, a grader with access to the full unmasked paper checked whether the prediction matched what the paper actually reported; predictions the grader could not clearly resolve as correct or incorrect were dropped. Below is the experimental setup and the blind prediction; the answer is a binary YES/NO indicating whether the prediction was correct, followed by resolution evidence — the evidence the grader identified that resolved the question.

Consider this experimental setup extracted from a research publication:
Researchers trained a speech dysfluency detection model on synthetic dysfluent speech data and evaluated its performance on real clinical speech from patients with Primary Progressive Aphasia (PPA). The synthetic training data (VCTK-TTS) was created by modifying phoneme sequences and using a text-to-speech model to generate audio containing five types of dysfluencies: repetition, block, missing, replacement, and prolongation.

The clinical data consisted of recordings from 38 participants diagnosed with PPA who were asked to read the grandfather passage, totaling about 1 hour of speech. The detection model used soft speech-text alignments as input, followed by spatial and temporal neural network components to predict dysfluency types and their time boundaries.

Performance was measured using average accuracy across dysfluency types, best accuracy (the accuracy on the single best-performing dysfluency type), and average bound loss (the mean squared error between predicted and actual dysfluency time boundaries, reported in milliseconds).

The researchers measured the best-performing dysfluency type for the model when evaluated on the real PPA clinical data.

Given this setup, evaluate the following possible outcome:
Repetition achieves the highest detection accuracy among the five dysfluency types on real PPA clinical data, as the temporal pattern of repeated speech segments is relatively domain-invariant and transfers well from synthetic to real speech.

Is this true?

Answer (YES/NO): NO